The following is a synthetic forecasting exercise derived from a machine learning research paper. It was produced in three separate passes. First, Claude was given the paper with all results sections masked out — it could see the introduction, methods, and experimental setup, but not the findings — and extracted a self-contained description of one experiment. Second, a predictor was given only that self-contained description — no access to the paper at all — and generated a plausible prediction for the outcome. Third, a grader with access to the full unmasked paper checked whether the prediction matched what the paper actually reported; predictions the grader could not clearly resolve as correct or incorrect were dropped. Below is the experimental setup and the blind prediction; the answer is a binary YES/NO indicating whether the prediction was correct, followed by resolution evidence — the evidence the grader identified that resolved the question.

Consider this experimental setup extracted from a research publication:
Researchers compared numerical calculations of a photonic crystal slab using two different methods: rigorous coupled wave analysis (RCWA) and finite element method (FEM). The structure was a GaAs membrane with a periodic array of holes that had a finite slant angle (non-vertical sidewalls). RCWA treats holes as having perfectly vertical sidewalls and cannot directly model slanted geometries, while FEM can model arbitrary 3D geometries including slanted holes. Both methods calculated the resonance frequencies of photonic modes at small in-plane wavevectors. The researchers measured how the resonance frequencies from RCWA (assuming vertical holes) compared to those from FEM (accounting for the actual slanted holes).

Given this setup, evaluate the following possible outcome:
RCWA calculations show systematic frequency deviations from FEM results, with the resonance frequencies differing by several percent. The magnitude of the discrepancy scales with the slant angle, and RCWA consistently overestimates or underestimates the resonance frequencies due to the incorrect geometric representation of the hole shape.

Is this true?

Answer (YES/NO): NO